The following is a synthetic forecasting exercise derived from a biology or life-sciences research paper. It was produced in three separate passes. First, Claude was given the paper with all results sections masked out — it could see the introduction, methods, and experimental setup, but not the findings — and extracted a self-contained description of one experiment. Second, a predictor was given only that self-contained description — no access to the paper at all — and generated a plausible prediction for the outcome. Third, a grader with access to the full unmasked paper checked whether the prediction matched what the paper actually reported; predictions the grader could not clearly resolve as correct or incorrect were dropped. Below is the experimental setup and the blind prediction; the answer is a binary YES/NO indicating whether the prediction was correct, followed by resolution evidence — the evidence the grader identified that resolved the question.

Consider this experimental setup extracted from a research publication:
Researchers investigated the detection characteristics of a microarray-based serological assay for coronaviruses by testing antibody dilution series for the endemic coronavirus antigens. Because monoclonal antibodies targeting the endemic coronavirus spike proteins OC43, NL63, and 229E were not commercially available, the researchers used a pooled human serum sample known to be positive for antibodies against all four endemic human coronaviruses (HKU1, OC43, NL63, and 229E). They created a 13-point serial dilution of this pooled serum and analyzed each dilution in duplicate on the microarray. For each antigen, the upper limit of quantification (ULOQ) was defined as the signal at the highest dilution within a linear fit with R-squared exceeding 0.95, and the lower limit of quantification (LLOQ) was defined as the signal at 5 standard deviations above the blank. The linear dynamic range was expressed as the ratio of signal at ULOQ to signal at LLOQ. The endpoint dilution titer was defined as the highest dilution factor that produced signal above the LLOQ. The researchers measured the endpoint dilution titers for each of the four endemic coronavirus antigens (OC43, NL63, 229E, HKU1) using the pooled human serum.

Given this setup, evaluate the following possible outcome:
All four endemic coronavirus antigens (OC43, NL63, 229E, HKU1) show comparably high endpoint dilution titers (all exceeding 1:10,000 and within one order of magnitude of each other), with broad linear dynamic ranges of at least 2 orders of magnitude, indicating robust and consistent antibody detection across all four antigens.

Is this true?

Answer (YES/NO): NO